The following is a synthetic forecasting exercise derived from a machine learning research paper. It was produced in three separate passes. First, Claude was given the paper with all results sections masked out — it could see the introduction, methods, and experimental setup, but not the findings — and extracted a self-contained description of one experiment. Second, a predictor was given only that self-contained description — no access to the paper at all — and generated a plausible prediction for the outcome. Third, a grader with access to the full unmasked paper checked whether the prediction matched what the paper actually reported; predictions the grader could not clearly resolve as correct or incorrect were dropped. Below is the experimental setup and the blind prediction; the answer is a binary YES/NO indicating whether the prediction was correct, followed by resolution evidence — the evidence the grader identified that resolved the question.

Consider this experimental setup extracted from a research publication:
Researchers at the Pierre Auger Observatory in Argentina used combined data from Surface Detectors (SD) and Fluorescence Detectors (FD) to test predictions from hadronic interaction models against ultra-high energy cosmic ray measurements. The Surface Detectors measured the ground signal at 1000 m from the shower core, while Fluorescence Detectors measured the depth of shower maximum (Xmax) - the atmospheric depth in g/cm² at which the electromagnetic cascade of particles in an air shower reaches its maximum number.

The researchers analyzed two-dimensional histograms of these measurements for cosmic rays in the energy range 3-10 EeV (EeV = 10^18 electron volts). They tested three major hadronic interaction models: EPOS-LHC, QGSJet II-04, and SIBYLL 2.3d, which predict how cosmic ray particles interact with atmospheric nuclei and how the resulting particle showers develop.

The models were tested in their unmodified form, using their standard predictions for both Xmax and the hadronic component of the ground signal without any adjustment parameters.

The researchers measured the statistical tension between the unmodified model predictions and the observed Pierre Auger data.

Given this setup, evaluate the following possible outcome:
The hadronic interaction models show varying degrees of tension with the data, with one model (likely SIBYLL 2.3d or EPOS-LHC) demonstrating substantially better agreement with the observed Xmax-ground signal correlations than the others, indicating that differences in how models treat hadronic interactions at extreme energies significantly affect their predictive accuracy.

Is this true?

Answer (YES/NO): NO